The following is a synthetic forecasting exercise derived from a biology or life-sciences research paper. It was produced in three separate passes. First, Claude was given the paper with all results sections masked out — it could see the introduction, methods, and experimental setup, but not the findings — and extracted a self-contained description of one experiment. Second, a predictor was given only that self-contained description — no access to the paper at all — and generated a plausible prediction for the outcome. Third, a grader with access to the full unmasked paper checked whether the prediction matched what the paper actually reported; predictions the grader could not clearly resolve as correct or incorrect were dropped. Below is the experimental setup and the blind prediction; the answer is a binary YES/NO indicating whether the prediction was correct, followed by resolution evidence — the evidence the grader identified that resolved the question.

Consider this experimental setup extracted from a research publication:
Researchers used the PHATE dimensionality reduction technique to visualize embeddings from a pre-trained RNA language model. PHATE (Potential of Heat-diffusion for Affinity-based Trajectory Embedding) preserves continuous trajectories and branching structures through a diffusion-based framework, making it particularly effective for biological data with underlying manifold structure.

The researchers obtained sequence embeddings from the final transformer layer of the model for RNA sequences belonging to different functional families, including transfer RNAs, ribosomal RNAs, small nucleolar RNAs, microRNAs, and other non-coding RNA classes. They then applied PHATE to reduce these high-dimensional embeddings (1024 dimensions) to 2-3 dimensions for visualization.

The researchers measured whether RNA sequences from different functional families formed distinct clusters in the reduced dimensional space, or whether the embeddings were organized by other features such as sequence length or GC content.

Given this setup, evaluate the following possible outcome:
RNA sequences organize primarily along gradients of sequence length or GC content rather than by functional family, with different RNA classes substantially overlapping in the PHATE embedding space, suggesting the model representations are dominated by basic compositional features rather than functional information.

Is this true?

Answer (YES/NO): NO